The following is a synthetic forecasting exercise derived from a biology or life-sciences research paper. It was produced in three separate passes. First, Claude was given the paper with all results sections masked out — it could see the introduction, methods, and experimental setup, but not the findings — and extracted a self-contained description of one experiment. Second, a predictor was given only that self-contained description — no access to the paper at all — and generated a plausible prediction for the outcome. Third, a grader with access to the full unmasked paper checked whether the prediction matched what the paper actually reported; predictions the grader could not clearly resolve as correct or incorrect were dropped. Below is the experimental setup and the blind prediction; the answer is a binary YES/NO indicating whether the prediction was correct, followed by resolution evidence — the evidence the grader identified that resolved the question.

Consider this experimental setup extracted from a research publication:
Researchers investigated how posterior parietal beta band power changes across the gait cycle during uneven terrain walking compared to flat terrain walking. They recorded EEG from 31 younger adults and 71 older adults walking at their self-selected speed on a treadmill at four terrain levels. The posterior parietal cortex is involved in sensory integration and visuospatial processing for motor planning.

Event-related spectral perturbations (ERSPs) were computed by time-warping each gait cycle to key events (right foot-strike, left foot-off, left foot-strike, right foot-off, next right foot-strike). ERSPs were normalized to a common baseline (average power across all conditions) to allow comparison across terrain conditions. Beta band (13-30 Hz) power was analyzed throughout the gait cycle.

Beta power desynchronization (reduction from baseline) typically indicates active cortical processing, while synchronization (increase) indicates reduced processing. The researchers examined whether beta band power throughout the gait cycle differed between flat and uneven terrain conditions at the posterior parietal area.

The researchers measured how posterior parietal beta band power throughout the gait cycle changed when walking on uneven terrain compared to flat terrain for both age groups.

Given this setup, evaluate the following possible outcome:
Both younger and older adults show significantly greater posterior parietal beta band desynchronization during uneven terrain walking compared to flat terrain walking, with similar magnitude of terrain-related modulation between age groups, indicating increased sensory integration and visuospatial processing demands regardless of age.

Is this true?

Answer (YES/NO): NO